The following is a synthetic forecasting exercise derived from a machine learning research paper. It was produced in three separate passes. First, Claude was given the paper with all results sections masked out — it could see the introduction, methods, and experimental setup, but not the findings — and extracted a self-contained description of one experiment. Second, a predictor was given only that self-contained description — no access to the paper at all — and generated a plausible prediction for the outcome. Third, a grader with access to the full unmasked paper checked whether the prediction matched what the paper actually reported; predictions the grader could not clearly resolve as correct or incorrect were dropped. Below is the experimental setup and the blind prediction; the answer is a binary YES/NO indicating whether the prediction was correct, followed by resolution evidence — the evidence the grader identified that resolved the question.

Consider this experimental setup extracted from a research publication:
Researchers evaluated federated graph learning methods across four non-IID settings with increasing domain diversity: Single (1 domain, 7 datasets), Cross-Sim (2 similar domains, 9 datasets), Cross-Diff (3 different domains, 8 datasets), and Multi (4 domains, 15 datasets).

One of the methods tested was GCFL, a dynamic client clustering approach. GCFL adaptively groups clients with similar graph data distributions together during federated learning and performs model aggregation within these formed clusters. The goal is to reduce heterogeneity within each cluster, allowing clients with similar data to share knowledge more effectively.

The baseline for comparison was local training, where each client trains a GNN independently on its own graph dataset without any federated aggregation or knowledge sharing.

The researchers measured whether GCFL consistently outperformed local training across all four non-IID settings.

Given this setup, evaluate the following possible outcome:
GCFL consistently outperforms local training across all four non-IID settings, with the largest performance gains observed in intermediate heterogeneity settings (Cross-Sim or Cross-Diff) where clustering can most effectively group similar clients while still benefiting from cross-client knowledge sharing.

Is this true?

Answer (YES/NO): NO